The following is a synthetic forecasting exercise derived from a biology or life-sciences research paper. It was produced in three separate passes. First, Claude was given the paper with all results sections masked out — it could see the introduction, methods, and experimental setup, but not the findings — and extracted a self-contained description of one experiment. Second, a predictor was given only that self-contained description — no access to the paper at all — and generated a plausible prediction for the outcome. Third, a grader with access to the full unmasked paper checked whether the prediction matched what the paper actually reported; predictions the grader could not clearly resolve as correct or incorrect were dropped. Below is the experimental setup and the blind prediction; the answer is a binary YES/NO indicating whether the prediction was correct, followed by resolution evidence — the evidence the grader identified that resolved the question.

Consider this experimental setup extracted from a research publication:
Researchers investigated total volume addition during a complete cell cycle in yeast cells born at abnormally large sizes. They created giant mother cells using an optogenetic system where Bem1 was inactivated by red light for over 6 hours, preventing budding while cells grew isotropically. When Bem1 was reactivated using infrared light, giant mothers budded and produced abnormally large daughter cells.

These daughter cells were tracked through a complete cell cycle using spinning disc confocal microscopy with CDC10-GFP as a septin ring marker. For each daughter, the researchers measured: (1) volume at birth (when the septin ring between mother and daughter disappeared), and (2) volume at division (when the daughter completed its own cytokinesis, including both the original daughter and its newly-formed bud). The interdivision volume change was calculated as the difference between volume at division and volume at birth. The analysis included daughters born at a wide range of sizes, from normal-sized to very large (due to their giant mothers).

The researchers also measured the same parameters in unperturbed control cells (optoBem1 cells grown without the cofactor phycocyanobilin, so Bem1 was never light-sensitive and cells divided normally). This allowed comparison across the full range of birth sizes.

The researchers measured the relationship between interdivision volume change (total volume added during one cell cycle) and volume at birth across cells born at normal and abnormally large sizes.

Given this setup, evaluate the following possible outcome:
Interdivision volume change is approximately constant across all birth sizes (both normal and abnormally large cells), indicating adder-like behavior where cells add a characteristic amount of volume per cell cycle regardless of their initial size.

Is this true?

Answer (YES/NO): NO